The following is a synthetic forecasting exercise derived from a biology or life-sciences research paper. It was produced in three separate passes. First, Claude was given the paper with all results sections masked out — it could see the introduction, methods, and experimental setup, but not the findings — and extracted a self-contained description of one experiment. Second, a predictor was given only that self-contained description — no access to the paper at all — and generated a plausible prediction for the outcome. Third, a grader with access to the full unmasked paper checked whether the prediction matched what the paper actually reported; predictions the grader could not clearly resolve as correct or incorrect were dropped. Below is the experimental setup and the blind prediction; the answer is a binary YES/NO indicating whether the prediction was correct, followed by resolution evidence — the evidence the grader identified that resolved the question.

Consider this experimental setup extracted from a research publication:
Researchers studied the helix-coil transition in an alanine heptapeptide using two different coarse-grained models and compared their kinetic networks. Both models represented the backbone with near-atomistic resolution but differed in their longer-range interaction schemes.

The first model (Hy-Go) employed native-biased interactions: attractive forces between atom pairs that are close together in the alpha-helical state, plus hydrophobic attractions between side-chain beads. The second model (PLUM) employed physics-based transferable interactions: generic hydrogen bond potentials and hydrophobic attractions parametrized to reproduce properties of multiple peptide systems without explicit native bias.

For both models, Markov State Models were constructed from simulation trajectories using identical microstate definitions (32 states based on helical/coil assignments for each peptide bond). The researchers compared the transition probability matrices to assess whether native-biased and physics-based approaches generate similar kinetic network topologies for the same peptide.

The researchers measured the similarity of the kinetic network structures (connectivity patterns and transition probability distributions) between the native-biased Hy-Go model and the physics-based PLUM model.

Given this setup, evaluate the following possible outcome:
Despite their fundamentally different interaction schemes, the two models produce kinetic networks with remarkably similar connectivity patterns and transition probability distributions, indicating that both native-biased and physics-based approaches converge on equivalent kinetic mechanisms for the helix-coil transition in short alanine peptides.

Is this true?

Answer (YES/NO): NO